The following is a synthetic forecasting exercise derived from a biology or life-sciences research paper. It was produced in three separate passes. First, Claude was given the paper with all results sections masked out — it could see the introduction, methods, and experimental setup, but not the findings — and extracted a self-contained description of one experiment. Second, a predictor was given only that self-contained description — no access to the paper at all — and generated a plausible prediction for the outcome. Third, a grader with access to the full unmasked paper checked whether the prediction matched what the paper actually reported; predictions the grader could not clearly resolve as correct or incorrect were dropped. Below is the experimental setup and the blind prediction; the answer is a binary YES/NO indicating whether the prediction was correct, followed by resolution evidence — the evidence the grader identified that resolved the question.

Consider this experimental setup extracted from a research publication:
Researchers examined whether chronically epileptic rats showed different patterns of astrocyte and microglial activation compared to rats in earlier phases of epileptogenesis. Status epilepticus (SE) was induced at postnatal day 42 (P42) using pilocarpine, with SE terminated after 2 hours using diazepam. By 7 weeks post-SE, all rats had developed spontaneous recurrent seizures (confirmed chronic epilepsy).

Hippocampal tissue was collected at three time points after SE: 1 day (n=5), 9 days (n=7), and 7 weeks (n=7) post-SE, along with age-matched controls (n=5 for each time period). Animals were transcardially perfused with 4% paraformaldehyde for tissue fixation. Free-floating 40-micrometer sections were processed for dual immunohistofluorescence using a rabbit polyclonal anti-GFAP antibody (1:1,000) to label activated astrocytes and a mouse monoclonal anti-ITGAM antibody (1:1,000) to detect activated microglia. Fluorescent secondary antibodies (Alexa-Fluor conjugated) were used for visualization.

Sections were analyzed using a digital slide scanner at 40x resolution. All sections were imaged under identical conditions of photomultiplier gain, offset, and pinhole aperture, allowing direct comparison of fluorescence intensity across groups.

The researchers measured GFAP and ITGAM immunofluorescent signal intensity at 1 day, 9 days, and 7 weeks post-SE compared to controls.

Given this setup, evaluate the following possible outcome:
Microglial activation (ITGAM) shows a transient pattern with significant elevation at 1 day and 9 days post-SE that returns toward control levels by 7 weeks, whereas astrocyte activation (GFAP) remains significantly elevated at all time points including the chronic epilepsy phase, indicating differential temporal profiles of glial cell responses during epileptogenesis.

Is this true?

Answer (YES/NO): YES